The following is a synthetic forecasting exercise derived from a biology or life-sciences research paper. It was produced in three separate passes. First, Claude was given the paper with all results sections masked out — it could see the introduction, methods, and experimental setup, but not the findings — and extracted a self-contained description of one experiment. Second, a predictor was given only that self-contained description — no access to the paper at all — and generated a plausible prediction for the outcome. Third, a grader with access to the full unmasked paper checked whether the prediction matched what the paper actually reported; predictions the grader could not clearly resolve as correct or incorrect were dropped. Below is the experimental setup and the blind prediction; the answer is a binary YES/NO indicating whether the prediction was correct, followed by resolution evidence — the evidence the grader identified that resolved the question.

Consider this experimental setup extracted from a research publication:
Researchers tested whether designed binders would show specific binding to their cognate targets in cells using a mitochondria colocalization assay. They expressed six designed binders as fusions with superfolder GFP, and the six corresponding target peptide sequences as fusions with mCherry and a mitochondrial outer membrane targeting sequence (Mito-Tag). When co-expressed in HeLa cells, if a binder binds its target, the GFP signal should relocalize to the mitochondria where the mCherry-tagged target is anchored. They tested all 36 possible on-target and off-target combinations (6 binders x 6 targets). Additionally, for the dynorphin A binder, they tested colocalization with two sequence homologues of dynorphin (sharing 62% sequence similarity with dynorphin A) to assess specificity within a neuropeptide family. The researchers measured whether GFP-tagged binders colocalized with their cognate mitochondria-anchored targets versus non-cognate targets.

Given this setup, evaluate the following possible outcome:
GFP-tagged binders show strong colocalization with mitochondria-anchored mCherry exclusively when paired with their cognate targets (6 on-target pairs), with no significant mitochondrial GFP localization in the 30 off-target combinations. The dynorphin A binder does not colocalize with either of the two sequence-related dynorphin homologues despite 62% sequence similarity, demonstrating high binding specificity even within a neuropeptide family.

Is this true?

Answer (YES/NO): YES